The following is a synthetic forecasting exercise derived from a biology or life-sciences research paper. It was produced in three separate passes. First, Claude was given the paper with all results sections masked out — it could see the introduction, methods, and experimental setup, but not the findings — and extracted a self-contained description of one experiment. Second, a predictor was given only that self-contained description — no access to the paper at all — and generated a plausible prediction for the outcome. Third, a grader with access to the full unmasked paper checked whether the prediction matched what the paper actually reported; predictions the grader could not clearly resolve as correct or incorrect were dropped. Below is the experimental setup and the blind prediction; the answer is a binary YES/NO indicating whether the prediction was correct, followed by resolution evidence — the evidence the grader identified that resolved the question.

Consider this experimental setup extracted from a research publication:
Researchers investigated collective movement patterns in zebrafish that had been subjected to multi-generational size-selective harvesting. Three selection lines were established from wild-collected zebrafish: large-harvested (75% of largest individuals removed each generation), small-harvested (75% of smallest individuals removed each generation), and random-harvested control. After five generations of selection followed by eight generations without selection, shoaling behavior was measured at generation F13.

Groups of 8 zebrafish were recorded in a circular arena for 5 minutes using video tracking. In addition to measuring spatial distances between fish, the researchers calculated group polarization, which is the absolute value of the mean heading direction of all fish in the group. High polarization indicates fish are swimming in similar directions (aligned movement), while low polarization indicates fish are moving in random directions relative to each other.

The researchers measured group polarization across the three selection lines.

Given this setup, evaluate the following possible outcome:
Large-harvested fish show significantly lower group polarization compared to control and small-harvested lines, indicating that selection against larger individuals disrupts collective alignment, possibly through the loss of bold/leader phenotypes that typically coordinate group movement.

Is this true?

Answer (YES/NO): NO